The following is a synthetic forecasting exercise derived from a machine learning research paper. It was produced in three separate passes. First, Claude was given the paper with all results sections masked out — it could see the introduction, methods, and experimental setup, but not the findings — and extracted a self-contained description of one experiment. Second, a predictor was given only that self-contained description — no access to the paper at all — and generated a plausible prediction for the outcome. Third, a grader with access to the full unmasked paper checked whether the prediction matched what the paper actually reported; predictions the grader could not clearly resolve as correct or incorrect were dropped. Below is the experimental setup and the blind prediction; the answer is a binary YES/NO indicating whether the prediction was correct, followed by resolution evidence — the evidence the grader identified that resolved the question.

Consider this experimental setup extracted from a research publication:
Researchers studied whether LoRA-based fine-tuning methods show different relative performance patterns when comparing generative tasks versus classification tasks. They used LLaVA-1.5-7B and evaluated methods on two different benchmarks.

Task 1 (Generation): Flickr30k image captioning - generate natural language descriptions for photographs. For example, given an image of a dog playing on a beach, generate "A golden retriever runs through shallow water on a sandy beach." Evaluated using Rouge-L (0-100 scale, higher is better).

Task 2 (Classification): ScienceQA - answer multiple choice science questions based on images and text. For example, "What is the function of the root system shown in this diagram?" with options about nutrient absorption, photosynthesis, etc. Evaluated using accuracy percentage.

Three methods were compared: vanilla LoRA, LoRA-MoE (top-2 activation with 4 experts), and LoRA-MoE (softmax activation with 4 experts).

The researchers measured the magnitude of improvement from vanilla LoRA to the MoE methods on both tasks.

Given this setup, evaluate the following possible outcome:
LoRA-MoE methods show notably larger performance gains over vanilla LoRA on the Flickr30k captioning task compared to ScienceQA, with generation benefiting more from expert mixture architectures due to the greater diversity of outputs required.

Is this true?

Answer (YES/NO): NO